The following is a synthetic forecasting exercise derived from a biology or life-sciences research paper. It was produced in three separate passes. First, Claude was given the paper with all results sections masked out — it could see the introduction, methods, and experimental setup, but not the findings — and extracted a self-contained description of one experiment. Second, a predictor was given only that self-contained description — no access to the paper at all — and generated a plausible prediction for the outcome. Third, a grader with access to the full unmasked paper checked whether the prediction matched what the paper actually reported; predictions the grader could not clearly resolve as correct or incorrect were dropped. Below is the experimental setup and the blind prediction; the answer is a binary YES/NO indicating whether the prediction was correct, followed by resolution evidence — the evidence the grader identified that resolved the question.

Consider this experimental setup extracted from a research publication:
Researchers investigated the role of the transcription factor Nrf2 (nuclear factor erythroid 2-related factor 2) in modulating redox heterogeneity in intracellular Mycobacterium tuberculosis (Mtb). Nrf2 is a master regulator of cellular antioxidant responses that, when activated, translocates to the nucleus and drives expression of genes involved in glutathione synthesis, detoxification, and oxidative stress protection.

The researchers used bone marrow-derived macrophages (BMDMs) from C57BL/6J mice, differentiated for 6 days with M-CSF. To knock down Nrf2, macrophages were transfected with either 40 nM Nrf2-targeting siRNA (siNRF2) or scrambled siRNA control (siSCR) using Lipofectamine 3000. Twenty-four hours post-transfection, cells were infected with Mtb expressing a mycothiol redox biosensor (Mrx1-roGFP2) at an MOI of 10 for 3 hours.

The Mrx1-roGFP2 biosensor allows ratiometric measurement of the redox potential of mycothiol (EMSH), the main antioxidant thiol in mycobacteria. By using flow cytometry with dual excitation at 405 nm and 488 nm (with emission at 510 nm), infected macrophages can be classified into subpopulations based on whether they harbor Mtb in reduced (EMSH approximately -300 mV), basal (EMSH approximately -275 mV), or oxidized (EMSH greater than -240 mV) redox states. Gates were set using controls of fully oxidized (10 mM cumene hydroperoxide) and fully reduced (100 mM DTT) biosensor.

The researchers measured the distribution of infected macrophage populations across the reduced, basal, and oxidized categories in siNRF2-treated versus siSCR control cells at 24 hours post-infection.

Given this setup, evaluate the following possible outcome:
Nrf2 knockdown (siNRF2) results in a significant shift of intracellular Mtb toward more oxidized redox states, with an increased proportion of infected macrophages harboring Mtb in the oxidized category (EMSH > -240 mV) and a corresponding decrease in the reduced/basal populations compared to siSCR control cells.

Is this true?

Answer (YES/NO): YES